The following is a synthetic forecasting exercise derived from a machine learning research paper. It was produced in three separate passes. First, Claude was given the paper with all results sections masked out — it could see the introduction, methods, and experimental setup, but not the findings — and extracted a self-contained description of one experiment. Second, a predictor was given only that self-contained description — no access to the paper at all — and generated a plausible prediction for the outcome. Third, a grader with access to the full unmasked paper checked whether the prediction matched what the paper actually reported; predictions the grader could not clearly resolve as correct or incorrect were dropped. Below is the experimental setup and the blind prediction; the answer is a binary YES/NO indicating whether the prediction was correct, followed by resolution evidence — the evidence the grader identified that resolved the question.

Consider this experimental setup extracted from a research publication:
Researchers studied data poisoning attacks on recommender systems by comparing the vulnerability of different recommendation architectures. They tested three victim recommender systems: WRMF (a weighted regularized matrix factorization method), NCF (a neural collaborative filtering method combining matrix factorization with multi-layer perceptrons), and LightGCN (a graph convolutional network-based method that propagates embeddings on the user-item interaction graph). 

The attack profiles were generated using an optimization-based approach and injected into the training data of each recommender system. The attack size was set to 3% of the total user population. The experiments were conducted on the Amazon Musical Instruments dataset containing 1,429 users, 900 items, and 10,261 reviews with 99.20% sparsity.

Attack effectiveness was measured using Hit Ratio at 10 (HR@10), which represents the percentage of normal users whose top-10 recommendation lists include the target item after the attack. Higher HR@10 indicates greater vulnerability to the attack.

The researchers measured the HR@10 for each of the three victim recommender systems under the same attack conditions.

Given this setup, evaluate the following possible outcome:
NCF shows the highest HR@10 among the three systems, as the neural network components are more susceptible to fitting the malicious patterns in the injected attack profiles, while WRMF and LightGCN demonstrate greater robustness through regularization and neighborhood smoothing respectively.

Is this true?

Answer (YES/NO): NO